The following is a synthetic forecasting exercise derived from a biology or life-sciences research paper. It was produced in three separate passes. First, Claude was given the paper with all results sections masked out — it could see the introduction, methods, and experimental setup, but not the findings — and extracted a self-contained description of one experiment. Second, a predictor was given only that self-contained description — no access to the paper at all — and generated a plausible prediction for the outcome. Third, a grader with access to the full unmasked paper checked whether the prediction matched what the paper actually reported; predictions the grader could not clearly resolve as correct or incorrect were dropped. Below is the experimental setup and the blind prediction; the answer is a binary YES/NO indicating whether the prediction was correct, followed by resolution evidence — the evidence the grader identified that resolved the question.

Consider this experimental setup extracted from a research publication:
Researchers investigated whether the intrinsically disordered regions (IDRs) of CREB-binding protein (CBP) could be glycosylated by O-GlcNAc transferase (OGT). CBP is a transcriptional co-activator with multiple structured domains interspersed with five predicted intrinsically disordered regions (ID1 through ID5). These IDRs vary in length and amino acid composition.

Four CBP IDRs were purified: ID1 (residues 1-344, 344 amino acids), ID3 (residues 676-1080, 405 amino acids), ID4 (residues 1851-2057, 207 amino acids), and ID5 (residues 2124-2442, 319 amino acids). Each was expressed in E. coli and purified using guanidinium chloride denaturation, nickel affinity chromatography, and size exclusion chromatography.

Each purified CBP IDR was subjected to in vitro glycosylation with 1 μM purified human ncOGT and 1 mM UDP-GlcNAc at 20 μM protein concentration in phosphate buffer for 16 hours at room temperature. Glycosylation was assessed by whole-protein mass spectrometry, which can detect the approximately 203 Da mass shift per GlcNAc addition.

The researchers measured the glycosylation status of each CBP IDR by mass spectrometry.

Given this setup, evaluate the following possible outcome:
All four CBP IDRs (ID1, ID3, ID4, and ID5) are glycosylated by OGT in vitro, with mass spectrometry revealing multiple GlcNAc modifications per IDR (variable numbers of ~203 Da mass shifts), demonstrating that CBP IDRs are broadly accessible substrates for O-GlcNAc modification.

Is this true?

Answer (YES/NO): NO